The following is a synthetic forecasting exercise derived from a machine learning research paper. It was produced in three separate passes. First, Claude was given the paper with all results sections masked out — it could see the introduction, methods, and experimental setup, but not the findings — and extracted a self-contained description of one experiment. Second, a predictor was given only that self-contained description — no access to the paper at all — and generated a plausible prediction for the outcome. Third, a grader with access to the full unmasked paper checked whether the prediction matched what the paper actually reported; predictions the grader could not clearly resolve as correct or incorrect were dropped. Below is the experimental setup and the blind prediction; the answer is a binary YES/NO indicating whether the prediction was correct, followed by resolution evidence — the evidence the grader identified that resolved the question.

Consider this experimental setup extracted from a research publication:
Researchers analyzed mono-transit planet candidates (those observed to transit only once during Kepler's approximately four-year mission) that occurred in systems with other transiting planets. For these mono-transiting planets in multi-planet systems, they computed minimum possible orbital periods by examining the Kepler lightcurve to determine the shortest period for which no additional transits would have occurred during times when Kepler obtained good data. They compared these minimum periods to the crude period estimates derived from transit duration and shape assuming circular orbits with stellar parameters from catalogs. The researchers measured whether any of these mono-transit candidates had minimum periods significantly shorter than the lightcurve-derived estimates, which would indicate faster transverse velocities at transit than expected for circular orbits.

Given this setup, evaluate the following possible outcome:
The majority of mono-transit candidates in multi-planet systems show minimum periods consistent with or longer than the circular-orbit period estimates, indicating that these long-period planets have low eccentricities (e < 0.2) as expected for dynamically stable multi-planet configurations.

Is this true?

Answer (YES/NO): YES